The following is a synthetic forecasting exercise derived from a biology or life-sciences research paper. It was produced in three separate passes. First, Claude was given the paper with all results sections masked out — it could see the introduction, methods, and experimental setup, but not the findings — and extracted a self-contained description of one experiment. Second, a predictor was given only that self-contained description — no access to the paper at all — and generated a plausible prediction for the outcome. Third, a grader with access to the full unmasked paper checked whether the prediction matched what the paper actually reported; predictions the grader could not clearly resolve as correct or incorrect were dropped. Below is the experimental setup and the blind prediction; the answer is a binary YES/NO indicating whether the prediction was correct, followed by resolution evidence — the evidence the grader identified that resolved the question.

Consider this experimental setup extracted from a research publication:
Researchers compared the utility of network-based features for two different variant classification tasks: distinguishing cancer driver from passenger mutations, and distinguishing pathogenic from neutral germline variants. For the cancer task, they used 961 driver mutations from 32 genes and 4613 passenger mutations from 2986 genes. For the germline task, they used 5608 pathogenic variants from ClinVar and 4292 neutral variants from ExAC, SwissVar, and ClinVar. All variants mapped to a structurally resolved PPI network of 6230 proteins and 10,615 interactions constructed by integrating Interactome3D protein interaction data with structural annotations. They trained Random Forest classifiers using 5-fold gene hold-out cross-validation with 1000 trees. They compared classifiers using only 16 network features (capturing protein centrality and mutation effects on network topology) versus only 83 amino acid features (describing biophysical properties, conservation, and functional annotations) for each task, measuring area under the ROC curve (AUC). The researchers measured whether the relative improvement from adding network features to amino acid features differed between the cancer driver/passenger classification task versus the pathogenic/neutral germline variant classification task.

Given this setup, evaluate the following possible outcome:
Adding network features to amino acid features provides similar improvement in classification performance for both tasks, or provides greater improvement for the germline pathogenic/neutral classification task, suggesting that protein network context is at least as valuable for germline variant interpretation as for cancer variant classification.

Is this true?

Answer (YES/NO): NO